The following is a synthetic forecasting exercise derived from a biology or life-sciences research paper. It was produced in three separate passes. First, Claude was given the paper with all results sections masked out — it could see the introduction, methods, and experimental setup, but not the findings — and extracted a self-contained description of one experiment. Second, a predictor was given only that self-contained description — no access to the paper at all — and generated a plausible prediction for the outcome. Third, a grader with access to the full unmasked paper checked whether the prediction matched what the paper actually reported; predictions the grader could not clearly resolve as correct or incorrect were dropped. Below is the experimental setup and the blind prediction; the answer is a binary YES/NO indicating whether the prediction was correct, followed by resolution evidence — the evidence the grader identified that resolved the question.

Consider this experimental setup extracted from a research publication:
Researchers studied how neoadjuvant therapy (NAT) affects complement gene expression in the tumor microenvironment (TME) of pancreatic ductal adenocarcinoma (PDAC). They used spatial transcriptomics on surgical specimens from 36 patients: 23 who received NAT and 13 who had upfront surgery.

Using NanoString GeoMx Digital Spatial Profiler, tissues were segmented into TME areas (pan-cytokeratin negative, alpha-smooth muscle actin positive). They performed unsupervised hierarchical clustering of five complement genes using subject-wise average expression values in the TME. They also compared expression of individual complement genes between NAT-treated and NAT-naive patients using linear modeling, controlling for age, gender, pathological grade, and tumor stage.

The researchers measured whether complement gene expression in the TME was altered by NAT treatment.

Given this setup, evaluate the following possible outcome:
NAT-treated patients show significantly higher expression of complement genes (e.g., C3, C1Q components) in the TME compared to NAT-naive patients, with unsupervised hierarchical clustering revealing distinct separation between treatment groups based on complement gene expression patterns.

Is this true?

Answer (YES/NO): NO